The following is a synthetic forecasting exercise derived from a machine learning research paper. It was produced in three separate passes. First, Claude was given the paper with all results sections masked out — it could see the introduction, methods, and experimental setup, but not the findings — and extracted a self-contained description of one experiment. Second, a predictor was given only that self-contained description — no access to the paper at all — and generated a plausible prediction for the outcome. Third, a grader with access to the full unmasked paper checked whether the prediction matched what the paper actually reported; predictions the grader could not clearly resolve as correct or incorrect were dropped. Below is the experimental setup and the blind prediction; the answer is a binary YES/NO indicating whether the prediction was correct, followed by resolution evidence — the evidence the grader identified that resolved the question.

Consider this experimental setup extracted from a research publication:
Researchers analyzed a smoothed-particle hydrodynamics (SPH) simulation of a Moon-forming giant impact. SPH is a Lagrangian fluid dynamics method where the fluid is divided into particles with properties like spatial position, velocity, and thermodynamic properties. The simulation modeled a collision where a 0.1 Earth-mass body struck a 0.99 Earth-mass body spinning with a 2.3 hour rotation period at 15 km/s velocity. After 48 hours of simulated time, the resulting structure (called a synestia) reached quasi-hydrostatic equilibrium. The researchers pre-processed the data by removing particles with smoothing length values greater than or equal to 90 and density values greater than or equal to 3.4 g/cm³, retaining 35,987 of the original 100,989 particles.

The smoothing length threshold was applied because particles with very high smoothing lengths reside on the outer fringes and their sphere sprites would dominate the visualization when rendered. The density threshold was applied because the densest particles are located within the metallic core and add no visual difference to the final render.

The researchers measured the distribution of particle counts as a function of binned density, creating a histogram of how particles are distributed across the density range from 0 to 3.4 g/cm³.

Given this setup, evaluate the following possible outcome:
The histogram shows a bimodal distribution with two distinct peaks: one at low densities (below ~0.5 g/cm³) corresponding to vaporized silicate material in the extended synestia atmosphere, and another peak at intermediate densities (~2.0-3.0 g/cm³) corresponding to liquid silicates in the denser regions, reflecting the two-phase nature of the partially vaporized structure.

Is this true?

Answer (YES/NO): NO